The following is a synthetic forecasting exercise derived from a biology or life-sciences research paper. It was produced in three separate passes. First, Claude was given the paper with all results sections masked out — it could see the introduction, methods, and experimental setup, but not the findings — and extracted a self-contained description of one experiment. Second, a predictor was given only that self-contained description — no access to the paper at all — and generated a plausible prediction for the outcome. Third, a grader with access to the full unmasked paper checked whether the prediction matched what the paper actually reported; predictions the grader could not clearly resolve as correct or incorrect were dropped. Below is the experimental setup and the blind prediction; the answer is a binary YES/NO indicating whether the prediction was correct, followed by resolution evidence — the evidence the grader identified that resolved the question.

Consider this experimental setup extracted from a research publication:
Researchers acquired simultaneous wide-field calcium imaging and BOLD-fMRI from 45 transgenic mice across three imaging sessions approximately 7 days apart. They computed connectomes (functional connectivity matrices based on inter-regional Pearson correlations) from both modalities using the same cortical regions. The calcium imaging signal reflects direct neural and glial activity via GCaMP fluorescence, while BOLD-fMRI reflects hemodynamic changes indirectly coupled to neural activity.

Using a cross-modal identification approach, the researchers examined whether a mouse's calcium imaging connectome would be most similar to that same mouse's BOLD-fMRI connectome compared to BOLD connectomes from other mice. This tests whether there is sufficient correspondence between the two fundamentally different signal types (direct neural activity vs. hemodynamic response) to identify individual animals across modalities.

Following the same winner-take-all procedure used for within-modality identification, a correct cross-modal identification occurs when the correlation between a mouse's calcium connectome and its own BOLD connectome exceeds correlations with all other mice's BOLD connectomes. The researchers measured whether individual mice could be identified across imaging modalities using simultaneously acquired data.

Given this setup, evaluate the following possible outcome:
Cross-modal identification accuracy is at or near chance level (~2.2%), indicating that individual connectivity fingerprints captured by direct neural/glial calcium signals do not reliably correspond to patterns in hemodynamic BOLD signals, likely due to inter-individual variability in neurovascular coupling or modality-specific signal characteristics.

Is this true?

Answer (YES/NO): YES